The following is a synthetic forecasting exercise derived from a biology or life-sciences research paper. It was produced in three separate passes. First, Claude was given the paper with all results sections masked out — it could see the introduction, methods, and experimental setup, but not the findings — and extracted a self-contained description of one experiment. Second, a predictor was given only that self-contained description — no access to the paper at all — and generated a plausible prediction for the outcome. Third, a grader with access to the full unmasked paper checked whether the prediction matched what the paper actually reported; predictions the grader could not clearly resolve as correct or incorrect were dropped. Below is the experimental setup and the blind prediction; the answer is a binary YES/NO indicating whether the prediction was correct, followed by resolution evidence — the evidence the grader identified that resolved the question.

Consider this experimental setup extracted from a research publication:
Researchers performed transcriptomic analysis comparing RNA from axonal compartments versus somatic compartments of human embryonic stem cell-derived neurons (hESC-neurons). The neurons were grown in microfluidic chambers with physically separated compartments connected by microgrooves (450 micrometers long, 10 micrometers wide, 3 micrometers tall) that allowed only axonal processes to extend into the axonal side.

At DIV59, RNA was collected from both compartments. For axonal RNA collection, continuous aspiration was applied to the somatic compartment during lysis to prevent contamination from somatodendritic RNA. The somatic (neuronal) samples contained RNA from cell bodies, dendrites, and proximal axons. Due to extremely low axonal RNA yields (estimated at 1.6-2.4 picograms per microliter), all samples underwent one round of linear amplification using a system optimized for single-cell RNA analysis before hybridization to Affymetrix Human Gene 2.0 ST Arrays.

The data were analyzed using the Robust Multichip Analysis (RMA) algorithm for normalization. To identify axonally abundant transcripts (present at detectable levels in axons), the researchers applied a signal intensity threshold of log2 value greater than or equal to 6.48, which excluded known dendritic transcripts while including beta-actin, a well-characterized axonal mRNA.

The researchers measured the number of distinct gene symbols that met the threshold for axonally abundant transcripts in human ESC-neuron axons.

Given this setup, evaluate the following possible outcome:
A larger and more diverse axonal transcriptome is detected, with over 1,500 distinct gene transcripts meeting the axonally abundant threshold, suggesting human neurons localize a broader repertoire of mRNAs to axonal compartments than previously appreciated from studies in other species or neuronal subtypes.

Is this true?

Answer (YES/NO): YES